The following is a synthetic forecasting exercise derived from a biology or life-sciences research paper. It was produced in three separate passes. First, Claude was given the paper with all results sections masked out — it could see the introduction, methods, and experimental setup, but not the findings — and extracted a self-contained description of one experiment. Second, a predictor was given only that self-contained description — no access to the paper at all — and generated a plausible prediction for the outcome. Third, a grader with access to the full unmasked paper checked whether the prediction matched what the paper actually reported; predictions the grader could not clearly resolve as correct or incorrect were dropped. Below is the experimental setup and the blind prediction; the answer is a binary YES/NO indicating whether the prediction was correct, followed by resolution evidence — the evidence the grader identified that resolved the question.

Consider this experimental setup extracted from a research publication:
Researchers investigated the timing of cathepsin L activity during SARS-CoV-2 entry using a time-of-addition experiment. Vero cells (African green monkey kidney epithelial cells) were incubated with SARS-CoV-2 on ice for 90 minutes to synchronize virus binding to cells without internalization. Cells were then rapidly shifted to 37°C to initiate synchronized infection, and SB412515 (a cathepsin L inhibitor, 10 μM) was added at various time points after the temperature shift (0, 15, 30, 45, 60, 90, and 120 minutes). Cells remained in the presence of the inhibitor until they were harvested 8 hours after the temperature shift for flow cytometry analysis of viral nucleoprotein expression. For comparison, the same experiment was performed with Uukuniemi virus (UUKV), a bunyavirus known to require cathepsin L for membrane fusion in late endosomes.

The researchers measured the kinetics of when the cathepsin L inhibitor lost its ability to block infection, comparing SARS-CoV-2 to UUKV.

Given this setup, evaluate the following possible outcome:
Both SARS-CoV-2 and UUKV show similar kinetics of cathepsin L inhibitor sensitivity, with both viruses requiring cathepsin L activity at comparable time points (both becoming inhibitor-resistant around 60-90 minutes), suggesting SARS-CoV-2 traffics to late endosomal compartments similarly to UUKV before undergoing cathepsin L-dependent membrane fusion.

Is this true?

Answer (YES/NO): NO